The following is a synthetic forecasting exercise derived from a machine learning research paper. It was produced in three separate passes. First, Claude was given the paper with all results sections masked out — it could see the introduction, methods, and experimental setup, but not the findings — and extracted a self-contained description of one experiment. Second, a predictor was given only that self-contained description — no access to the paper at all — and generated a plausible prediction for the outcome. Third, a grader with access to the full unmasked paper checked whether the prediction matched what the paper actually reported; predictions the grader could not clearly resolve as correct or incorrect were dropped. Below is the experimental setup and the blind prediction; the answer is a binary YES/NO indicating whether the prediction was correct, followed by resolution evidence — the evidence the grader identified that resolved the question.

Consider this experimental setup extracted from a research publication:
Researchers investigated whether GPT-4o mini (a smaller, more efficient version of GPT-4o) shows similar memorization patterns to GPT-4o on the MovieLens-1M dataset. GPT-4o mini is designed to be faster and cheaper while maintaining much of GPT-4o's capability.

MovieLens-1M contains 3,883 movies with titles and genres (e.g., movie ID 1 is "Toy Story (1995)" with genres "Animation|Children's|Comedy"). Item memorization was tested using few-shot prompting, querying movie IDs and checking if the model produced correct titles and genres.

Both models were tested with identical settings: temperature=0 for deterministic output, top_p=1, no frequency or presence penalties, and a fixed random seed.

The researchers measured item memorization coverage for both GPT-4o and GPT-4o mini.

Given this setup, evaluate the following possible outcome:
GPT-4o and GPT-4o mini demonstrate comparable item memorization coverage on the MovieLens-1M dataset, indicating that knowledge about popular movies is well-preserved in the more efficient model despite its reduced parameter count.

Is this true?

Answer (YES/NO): NO